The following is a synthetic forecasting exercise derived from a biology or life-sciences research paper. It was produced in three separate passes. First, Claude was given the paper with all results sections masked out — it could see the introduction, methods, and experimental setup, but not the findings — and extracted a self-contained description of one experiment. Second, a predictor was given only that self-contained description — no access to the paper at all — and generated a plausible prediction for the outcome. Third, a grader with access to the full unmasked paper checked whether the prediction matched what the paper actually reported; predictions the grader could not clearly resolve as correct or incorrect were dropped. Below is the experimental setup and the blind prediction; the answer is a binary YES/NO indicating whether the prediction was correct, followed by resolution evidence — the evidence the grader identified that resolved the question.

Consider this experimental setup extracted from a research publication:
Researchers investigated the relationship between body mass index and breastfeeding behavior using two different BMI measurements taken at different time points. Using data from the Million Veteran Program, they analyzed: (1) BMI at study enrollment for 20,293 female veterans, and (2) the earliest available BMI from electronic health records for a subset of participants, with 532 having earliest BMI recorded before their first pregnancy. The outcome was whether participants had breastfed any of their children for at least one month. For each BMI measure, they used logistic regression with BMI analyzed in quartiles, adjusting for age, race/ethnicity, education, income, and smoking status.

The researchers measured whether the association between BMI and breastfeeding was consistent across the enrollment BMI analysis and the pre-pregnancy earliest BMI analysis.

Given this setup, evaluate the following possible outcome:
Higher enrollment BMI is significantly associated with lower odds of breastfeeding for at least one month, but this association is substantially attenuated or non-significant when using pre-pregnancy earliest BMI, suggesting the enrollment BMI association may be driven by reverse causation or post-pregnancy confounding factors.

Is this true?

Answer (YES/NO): NO